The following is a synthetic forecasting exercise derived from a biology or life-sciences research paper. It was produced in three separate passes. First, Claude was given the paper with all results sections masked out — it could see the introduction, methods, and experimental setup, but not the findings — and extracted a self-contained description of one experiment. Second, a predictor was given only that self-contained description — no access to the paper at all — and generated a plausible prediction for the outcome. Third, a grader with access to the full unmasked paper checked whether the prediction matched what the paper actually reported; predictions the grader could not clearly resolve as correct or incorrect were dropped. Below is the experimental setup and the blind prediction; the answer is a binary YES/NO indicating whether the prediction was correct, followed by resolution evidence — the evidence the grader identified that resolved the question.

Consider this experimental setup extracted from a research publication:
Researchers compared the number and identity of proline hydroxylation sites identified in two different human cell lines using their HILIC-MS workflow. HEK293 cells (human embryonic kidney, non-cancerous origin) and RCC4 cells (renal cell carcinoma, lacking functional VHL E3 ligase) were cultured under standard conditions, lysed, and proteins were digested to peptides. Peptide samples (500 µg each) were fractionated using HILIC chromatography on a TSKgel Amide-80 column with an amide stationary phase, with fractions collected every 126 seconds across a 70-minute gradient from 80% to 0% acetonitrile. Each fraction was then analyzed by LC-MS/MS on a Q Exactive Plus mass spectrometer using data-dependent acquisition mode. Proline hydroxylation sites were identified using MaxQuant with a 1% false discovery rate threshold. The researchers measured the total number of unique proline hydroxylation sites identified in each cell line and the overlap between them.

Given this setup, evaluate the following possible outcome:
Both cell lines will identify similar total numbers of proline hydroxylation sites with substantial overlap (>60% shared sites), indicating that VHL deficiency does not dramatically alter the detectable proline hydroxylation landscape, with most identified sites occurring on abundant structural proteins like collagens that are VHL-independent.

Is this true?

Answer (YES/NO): NO